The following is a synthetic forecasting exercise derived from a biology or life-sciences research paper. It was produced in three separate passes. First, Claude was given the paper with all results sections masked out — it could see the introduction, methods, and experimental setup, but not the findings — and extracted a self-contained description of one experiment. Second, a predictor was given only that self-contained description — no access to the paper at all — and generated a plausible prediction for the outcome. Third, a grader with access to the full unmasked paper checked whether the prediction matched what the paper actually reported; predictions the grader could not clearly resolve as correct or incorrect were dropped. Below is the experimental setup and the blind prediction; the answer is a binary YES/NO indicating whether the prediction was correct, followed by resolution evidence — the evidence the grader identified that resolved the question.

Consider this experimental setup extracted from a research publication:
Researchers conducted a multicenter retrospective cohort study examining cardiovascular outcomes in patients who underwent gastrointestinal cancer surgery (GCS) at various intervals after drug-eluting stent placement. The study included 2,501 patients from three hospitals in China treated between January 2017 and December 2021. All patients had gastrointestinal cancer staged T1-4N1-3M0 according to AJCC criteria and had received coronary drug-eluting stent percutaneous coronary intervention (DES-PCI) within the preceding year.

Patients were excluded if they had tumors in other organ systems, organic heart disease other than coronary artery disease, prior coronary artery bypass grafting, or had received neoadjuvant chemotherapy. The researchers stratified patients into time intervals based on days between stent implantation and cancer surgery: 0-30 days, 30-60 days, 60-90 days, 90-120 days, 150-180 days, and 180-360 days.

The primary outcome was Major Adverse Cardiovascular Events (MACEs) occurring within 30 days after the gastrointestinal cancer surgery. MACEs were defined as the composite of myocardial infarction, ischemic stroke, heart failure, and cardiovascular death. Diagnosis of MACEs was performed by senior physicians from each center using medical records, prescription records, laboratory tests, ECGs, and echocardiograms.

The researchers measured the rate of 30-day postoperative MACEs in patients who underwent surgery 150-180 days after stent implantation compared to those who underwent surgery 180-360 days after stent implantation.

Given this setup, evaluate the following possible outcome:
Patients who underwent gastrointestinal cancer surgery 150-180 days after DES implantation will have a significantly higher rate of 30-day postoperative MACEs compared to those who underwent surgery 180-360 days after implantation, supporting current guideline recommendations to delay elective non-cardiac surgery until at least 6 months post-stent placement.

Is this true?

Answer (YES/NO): YES